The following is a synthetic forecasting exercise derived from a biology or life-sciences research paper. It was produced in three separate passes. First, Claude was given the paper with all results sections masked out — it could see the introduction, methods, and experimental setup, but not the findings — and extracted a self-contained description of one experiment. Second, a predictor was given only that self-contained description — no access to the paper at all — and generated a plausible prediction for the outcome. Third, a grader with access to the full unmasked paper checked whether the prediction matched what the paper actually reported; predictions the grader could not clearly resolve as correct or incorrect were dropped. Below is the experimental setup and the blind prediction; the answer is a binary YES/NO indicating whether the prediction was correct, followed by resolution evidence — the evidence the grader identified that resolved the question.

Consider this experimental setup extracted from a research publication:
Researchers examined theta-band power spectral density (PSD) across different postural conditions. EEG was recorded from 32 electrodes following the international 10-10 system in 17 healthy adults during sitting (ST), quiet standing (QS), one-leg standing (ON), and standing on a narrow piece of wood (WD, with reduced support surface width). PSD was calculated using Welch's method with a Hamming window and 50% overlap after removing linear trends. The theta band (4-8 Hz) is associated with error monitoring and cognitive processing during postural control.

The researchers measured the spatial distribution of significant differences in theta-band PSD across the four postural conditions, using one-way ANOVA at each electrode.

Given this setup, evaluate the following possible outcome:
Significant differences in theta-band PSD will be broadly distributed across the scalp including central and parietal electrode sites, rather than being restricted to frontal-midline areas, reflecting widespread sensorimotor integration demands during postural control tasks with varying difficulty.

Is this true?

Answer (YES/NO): NO